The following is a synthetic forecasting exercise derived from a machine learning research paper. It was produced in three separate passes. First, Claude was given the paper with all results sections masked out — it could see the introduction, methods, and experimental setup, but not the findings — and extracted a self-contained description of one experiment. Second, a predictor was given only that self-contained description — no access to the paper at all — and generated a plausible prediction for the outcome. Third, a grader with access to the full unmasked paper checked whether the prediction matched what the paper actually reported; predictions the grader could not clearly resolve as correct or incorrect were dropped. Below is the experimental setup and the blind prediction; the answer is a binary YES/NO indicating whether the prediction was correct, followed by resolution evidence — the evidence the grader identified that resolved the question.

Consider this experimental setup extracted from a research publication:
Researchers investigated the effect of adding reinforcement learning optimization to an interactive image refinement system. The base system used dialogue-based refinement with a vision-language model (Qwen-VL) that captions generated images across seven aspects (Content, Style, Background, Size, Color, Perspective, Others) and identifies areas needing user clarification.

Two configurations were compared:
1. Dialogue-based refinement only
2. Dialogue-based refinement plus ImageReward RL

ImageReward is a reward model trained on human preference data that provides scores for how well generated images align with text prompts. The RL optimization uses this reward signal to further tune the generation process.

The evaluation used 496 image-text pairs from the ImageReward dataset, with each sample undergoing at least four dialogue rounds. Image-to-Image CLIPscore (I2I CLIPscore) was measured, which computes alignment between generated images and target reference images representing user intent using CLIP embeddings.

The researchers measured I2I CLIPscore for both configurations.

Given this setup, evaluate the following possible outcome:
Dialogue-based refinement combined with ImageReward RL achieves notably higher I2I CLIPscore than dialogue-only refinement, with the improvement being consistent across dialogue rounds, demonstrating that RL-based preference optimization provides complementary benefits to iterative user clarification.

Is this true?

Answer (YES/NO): NO